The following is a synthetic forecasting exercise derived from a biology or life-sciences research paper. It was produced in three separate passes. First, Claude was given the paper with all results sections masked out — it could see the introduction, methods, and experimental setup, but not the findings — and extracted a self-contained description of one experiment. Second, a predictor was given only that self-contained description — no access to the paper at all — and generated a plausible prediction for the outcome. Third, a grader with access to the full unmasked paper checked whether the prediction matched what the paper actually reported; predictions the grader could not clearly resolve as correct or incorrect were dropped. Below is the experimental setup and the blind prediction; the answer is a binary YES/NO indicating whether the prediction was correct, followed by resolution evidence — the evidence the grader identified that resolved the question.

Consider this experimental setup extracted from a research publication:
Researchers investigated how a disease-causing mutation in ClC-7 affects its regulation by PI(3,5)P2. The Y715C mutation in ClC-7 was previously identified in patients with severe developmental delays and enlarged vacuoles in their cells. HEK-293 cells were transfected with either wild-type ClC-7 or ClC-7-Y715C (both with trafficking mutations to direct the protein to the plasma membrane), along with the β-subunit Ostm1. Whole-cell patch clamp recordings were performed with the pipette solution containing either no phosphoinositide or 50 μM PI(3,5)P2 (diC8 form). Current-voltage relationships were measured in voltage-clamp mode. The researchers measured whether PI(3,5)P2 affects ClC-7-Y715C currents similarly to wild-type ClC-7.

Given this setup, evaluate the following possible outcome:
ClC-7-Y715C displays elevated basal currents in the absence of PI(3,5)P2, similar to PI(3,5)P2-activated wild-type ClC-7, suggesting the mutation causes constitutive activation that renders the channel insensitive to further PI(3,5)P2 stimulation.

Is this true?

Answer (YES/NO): NO